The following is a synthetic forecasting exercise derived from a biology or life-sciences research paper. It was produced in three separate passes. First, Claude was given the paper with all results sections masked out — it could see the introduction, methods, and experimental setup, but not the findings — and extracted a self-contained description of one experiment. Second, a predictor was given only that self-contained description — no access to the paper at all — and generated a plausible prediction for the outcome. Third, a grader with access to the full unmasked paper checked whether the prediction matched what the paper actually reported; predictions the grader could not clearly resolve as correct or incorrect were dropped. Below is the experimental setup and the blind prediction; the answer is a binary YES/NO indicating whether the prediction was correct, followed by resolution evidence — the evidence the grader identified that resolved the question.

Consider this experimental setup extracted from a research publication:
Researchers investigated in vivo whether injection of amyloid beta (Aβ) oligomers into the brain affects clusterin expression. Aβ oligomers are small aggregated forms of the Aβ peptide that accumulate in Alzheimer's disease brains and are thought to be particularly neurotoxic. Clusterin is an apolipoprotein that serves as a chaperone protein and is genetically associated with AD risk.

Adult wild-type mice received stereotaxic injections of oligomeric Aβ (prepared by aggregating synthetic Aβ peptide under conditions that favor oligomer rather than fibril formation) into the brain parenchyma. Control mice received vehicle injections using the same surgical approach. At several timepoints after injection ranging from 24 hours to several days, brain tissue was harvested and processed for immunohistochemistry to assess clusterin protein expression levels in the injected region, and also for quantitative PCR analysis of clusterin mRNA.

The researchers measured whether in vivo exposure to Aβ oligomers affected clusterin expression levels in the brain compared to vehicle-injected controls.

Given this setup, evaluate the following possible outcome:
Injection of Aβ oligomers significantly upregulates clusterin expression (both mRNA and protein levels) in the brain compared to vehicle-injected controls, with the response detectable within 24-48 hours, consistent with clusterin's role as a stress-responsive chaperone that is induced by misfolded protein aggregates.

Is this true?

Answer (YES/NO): NO